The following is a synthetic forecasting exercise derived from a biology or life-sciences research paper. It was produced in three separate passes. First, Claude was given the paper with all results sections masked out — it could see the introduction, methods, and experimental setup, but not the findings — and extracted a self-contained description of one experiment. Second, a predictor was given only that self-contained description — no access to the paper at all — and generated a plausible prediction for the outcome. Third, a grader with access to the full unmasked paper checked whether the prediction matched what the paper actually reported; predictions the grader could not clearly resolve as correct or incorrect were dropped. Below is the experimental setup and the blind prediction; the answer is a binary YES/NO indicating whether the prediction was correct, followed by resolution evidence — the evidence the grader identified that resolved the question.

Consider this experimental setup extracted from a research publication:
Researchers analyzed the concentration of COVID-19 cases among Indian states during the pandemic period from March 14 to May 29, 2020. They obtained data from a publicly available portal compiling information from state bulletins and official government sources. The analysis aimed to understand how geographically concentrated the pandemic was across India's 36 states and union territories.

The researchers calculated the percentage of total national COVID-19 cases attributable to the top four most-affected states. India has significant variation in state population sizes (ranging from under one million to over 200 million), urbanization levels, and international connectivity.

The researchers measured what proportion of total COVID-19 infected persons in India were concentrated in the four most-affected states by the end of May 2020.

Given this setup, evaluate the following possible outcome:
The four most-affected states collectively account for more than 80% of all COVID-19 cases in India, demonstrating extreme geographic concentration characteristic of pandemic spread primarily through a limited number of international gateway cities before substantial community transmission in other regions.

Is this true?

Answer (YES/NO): NO